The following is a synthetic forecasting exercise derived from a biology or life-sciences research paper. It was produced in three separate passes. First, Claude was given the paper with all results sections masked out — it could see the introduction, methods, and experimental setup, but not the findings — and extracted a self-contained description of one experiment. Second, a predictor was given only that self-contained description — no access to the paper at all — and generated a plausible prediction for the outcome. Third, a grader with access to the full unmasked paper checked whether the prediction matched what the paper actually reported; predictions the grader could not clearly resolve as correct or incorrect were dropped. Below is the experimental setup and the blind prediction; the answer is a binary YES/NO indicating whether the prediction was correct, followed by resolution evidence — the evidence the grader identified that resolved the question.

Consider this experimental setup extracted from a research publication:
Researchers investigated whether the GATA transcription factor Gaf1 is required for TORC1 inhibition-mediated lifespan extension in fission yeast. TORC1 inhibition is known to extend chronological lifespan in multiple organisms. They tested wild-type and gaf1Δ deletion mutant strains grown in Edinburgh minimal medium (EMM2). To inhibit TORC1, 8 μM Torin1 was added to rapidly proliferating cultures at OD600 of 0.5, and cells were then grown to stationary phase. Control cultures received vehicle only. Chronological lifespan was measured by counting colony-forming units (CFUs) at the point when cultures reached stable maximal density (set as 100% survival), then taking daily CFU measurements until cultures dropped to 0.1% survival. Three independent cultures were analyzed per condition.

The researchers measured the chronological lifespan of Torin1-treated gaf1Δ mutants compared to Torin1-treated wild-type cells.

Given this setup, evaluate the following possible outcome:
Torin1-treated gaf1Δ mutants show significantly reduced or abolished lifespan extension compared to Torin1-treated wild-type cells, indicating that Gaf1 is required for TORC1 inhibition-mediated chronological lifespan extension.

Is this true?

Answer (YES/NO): YES